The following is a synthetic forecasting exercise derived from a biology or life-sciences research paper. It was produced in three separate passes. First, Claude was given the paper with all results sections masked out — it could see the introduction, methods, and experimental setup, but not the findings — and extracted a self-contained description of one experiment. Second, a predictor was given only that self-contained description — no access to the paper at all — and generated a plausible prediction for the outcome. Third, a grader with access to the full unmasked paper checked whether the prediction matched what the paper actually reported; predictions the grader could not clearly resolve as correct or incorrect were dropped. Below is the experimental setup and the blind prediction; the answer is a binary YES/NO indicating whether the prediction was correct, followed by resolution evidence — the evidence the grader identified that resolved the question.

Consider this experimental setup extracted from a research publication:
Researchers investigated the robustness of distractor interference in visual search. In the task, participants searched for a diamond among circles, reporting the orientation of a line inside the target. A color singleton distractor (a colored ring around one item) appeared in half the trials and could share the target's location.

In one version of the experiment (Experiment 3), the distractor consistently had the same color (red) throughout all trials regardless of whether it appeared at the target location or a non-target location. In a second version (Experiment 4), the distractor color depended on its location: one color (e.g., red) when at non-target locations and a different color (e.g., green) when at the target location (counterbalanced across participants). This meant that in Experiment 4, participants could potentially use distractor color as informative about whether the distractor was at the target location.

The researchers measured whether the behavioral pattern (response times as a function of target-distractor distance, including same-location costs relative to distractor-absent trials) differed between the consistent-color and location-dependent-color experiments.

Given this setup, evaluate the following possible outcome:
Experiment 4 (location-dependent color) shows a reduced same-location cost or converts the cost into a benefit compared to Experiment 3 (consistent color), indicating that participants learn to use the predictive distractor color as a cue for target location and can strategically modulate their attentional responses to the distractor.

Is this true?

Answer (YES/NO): NO